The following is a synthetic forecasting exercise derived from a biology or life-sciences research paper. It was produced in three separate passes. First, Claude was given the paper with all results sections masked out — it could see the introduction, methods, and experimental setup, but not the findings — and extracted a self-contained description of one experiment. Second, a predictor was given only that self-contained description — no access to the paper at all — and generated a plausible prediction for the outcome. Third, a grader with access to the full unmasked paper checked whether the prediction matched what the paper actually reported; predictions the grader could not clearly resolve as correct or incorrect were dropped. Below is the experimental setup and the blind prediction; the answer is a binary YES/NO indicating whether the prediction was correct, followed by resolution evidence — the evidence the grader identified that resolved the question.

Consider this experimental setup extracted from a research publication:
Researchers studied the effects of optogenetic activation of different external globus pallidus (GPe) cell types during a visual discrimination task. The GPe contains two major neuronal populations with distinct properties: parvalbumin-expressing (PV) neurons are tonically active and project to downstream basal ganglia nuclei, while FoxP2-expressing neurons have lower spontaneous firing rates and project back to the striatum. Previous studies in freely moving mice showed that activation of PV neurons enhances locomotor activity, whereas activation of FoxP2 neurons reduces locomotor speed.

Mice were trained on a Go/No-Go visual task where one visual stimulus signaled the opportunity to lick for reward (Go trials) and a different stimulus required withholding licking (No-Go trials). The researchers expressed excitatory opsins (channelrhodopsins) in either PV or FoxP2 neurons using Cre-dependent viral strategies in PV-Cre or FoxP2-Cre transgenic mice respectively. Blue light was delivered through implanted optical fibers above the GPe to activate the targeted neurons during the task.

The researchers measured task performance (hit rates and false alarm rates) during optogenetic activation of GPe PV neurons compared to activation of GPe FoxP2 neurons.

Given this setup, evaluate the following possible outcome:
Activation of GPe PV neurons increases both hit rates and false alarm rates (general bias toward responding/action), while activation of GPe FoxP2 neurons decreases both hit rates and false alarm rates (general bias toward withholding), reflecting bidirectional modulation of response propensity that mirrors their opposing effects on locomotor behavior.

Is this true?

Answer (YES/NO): NO